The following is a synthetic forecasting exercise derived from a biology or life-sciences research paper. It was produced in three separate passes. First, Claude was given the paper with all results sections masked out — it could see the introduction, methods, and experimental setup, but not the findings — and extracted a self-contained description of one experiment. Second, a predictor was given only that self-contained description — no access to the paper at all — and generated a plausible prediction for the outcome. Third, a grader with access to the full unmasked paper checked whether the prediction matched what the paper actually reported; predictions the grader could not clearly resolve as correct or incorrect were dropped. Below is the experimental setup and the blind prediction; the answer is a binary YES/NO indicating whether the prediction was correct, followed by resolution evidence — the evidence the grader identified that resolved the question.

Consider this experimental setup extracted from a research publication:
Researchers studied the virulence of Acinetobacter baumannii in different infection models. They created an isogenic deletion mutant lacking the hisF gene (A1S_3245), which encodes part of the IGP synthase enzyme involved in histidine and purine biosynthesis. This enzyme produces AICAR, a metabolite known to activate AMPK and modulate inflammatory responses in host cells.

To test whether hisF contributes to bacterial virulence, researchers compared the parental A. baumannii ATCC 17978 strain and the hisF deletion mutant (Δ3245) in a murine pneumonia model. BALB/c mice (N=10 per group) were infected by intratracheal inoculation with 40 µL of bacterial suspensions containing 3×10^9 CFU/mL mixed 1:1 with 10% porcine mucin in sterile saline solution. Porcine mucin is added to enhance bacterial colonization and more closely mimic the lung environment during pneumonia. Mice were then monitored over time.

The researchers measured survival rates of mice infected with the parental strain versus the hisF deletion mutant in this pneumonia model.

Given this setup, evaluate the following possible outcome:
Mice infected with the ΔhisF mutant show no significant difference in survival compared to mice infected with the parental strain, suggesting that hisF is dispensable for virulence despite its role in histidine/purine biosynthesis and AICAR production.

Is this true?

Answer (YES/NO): NO